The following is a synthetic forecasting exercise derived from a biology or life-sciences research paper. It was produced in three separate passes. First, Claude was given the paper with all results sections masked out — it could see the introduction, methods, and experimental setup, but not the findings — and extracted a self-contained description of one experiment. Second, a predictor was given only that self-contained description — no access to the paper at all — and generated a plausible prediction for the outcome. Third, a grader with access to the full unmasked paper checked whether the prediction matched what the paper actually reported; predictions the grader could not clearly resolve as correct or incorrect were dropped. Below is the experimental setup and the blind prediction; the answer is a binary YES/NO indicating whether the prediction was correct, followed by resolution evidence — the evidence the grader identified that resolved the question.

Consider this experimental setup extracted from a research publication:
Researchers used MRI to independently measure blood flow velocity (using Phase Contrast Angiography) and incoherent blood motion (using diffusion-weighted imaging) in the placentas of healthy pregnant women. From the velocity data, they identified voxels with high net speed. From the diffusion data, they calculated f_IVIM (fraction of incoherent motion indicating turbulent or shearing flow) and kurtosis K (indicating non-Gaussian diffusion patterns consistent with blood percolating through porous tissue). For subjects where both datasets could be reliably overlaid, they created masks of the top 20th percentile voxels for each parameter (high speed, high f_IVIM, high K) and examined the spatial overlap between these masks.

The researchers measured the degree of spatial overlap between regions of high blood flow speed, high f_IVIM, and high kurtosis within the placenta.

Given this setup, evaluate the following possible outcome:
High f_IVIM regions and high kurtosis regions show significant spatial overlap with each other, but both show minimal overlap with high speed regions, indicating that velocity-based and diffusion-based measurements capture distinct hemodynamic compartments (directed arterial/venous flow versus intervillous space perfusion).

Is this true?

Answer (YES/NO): NO